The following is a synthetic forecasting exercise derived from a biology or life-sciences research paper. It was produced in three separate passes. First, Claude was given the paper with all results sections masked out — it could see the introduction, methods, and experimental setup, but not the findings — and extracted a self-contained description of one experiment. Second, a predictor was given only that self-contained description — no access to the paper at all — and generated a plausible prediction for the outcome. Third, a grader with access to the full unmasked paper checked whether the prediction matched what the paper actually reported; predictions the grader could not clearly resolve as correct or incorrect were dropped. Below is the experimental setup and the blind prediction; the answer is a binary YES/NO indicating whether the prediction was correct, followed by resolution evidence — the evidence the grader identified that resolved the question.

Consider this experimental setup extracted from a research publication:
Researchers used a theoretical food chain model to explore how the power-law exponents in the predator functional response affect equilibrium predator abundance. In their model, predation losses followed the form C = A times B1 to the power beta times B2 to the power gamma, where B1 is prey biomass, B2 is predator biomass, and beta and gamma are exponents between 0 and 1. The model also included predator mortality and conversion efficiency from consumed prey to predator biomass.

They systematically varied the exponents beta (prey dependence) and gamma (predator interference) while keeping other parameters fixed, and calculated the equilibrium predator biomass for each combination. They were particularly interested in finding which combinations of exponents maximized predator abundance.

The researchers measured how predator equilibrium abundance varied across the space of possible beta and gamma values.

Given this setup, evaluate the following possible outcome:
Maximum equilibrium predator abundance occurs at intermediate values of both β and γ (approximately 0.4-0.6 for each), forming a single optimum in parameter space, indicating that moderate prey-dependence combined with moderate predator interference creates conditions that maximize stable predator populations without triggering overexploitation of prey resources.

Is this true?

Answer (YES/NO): NO